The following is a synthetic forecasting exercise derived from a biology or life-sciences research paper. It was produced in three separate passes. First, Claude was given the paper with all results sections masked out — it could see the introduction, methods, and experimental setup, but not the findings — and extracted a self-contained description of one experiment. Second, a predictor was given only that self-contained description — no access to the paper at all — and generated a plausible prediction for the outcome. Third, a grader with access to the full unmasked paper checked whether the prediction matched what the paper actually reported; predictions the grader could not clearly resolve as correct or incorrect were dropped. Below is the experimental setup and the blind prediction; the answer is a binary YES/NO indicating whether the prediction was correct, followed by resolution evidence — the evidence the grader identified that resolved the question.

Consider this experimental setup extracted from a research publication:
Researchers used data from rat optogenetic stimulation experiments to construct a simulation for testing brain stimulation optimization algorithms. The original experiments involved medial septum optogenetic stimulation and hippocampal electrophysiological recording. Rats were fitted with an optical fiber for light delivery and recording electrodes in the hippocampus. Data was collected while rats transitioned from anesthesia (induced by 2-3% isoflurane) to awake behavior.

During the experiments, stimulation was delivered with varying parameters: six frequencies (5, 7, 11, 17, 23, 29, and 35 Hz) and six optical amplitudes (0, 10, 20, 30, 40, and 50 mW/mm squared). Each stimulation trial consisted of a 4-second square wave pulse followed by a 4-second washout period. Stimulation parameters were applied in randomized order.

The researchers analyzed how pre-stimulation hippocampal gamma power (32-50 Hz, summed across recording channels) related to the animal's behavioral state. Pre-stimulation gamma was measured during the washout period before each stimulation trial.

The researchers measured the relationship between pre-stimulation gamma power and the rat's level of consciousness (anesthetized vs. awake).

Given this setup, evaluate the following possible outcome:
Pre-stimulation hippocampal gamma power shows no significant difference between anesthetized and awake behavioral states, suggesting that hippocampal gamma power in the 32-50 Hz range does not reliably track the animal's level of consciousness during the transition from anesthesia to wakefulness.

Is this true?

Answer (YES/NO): NO